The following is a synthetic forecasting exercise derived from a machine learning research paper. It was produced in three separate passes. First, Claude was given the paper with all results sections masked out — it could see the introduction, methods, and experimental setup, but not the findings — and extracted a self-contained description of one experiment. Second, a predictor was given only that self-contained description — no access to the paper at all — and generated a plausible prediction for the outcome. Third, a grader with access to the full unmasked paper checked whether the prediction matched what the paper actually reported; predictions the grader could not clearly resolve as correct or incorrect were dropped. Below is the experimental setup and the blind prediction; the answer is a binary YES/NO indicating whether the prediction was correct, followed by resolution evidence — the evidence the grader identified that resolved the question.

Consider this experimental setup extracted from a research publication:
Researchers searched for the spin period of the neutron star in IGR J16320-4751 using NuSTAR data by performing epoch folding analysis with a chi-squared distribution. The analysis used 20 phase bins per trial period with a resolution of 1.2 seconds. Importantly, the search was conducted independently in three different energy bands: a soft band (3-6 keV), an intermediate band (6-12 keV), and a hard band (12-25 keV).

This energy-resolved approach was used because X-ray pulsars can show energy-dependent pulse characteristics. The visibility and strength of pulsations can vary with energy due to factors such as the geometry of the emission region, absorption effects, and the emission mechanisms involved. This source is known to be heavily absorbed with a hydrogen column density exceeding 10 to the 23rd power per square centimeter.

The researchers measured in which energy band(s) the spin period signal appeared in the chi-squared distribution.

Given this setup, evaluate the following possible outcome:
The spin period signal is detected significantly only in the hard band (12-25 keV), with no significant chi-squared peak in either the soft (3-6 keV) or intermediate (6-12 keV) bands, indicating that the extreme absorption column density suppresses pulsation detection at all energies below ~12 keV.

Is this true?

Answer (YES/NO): NO